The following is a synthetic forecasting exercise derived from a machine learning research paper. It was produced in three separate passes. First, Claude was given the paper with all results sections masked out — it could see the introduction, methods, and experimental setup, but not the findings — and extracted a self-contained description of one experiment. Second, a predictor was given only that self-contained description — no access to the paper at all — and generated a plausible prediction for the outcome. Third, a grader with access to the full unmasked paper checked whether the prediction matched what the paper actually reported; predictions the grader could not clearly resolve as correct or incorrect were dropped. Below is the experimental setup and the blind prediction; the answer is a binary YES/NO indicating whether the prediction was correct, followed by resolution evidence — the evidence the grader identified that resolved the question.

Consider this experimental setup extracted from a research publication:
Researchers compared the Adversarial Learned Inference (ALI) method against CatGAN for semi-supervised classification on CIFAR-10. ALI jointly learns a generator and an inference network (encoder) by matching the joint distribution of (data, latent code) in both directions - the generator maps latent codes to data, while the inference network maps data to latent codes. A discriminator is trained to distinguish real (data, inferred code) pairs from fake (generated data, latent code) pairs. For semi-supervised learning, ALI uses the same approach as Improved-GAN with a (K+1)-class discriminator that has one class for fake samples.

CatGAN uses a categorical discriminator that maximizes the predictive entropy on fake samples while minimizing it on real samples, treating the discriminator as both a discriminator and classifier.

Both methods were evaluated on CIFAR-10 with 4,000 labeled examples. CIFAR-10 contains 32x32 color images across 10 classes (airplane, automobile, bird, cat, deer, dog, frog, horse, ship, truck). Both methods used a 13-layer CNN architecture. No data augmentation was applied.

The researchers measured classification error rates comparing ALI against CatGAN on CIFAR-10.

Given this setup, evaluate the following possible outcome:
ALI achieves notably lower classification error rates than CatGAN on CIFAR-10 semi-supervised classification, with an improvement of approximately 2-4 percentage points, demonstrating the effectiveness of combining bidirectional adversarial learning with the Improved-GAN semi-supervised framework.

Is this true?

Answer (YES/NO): NO